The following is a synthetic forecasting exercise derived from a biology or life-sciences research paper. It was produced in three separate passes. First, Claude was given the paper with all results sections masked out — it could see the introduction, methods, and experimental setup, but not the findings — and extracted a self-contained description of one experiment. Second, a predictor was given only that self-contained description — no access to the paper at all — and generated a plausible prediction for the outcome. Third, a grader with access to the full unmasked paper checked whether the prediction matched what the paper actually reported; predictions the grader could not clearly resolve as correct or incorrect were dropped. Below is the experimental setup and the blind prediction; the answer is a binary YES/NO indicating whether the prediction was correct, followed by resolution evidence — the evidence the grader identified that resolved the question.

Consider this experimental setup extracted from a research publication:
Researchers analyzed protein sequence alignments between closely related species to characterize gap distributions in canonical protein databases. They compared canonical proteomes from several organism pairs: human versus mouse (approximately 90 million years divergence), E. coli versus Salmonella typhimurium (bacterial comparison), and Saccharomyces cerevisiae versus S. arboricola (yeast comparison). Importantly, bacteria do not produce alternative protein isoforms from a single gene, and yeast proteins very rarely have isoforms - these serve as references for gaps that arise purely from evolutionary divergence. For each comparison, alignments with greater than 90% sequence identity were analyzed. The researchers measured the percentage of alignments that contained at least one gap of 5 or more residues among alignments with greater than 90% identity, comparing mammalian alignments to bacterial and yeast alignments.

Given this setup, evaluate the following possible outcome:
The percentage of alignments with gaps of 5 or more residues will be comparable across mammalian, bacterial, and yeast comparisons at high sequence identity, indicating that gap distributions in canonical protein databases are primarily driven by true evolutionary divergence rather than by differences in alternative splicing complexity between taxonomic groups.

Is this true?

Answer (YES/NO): NO